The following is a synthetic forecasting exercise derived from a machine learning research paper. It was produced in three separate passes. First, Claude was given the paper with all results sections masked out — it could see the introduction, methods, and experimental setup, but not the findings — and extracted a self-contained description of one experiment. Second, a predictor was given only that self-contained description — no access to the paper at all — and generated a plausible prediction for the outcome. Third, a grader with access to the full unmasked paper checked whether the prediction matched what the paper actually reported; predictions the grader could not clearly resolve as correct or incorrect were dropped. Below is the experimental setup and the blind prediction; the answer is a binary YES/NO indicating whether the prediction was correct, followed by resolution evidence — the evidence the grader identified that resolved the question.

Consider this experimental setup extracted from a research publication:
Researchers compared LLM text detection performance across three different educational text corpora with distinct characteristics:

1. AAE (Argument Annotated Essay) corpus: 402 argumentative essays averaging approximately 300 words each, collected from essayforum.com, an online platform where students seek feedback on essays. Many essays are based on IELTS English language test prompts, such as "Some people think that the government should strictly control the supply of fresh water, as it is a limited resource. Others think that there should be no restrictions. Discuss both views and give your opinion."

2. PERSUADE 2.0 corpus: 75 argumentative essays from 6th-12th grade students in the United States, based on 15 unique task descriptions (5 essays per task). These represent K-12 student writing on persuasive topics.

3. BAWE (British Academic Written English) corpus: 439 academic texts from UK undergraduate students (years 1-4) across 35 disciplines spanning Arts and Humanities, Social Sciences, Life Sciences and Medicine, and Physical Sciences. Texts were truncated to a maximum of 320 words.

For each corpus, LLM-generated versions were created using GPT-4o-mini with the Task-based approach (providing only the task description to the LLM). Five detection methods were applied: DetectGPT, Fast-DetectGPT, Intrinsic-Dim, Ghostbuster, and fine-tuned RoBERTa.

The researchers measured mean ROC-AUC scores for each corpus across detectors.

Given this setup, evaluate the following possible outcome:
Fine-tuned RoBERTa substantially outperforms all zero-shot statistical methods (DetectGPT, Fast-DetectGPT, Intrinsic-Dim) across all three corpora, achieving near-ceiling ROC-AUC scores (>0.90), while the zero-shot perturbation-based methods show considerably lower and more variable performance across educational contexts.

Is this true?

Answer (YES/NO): NO